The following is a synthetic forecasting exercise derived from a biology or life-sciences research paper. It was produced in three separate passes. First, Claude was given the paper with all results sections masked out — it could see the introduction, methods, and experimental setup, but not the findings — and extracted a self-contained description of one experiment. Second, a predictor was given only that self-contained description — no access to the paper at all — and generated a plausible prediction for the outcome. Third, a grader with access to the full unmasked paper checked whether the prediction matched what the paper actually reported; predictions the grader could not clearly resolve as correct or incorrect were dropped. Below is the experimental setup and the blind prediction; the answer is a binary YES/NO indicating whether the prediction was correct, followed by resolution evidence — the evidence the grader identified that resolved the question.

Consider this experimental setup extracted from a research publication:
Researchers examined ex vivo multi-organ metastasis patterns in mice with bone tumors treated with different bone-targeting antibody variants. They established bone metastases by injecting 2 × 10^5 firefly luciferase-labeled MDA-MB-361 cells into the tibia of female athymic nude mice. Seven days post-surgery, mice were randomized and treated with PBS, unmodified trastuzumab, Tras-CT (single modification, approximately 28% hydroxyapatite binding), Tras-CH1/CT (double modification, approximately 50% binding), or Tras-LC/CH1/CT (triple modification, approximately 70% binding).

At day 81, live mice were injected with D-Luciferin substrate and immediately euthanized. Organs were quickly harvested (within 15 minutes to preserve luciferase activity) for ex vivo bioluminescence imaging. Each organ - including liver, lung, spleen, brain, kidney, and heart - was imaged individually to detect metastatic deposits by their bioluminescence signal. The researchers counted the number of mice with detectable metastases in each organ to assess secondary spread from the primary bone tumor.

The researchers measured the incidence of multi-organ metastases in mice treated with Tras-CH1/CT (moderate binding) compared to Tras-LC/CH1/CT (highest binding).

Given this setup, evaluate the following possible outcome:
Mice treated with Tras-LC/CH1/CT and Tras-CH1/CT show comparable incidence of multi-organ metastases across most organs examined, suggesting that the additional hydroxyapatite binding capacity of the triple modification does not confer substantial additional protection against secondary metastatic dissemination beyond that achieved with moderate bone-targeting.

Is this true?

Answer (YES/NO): NO